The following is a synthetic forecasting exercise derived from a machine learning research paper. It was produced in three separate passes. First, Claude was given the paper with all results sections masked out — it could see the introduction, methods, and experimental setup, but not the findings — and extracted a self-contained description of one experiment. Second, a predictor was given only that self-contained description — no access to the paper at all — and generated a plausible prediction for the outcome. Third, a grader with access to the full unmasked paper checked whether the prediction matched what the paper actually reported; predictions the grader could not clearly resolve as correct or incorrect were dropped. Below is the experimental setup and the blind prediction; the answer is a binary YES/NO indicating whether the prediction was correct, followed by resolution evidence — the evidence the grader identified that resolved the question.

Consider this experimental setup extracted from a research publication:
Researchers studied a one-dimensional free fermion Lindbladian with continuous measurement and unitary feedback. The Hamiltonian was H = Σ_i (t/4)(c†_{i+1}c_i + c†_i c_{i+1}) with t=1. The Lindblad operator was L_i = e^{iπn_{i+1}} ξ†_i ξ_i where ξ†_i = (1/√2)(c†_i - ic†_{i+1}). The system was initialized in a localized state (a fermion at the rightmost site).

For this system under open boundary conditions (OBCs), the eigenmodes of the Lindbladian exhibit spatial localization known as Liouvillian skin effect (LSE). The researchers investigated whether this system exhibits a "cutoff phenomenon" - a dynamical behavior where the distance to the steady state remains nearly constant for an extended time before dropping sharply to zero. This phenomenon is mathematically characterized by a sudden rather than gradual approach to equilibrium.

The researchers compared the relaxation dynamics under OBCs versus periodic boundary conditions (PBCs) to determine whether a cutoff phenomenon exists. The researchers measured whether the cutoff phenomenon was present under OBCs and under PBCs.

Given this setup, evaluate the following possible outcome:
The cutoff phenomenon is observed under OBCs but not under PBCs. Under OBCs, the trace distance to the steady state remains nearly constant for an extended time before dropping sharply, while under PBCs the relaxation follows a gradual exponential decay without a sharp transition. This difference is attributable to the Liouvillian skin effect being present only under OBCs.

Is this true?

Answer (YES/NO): YES